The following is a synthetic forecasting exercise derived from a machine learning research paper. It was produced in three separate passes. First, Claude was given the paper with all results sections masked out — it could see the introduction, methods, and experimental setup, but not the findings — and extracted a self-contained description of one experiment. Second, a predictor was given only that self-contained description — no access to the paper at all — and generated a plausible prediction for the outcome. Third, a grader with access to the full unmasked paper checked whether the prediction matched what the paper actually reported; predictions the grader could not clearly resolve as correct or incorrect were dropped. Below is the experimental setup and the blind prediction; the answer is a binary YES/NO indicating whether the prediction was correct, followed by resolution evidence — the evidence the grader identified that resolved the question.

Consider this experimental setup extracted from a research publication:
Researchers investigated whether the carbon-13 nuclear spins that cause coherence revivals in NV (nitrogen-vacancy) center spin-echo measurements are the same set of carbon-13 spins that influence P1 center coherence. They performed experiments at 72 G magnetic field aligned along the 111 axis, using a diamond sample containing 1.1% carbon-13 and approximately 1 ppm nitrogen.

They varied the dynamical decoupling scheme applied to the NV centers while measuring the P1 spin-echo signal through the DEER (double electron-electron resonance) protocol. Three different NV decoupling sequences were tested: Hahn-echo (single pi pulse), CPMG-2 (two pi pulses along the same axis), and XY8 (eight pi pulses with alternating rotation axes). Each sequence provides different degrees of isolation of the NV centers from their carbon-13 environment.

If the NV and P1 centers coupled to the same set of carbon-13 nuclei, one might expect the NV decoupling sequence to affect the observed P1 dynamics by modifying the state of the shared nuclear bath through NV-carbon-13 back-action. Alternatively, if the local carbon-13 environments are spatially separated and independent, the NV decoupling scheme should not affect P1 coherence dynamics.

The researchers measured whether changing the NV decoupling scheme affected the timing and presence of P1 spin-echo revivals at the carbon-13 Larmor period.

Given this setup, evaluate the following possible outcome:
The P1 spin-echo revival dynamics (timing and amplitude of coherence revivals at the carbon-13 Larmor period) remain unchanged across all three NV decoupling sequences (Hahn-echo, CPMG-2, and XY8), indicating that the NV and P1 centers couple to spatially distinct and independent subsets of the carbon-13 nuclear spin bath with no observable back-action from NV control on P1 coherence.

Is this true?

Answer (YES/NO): YES